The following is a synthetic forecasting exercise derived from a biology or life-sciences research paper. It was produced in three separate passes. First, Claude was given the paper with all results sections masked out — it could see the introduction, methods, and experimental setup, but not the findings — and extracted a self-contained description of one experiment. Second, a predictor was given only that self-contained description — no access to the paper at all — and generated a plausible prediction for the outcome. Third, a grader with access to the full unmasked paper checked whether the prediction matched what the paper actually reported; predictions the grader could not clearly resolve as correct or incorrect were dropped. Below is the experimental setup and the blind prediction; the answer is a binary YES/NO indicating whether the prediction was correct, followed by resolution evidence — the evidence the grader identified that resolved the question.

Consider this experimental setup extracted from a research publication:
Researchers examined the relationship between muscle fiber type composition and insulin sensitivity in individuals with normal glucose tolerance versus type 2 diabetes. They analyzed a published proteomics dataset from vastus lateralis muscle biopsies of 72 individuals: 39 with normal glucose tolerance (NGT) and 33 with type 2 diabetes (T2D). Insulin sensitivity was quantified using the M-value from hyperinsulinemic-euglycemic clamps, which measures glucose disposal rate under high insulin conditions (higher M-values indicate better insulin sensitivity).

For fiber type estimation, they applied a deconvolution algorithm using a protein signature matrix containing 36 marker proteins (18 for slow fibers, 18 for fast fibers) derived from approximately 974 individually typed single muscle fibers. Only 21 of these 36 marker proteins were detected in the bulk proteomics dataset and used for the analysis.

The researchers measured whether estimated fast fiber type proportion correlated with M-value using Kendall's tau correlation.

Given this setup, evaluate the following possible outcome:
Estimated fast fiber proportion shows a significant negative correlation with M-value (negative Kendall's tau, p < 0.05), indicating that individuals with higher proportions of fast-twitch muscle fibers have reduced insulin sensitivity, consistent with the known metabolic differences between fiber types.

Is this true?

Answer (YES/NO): NO